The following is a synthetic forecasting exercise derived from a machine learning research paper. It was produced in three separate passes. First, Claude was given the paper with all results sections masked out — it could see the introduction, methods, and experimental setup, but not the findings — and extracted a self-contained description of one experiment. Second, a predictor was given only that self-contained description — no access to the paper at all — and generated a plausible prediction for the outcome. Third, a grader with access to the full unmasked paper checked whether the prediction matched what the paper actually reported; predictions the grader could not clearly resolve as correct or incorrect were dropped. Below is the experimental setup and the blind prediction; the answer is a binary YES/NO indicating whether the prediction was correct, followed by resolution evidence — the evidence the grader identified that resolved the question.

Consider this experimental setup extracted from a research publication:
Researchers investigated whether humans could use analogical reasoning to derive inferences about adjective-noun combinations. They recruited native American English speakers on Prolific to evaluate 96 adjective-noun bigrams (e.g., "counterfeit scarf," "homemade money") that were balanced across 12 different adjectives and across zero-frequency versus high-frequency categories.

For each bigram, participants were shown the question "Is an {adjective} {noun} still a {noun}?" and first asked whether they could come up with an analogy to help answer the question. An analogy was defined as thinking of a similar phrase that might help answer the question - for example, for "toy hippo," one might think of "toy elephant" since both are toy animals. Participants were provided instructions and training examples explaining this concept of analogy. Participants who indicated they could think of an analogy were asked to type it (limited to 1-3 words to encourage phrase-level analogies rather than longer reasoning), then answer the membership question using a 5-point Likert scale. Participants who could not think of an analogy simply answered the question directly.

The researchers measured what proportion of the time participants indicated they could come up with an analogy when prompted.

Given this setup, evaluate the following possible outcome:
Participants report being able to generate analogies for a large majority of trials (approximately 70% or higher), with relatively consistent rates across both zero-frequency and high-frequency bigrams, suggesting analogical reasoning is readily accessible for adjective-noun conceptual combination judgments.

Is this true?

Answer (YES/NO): NO